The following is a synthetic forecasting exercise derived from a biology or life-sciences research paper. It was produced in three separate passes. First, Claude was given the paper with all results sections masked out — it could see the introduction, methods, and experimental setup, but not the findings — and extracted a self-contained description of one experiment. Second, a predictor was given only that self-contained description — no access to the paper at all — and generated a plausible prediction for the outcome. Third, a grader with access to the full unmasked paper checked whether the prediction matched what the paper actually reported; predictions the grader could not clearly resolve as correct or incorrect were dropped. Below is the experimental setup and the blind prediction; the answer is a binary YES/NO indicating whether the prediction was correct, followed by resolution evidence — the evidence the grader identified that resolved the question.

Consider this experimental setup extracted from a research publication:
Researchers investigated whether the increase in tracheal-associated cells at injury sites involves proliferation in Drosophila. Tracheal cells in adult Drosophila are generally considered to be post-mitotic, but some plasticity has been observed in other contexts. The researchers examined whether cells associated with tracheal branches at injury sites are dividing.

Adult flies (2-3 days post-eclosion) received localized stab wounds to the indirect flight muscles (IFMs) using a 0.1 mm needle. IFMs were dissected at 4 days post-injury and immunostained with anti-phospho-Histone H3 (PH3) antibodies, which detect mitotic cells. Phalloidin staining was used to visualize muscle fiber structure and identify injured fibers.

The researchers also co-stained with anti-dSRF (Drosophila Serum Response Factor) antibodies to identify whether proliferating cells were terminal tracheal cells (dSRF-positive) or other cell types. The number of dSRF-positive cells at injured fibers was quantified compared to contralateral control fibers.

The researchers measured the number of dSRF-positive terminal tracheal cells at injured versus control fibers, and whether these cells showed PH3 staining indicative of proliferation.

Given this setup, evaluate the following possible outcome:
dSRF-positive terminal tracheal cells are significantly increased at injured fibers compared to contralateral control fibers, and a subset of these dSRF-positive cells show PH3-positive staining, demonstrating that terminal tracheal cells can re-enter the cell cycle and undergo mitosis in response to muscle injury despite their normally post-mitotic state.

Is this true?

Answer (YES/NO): NO